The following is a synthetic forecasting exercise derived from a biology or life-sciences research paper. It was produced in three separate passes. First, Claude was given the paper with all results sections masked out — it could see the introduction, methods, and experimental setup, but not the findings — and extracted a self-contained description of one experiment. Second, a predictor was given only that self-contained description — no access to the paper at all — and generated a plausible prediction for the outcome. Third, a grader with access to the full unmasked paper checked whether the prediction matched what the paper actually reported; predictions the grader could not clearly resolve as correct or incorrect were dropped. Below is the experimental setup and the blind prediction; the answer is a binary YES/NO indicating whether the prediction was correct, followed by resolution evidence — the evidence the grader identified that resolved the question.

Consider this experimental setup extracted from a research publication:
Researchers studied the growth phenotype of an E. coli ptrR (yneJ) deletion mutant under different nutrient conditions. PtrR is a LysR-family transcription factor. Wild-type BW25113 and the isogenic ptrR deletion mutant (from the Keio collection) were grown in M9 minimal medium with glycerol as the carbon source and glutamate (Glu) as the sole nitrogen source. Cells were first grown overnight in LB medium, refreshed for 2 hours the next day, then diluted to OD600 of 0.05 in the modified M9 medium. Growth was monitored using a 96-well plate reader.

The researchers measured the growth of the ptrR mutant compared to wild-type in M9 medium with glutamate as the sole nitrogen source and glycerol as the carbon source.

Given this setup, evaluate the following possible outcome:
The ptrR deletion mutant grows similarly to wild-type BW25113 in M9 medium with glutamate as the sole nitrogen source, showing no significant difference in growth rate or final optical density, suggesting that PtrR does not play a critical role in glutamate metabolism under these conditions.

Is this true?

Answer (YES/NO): NO